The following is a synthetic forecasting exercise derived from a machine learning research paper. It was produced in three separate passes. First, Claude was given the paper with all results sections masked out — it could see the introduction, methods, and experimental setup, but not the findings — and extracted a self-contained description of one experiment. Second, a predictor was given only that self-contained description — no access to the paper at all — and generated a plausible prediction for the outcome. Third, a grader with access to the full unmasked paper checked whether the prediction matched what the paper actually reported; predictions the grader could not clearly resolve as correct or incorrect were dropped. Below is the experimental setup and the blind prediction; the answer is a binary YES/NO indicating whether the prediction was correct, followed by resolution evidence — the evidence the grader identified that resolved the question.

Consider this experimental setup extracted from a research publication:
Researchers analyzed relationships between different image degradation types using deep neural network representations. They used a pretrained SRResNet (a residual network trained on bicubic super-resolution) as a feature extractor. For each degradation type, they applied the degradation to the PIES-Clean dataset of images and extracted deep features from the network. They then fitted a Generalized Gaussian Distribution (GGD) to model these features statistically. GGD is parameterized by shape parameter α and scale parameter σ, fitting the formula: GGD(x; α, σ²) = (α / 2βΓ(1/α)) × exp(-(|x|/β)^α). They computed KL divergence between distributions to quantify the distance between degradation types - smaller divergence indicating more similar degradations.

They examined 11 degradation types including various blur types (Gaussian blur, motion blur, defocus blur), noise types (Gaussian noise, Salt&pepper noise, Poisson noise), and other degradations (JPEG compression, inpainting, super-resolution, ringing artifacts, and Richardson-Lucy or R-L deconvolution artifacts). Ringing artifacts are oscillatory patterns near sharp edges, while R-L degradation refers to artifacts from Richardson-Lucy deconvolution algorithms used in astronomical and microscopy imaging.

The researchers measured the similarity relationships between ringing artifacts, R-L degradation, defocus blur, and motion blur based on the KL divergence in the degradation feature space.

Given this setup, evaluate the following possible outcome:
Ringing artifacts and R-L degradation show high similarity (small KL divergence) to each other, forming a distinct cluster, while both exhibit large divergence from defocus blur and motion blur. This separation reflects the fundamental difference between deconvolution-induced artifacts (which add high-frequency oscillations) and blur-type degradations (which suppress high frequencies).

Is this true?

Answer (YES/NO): NO